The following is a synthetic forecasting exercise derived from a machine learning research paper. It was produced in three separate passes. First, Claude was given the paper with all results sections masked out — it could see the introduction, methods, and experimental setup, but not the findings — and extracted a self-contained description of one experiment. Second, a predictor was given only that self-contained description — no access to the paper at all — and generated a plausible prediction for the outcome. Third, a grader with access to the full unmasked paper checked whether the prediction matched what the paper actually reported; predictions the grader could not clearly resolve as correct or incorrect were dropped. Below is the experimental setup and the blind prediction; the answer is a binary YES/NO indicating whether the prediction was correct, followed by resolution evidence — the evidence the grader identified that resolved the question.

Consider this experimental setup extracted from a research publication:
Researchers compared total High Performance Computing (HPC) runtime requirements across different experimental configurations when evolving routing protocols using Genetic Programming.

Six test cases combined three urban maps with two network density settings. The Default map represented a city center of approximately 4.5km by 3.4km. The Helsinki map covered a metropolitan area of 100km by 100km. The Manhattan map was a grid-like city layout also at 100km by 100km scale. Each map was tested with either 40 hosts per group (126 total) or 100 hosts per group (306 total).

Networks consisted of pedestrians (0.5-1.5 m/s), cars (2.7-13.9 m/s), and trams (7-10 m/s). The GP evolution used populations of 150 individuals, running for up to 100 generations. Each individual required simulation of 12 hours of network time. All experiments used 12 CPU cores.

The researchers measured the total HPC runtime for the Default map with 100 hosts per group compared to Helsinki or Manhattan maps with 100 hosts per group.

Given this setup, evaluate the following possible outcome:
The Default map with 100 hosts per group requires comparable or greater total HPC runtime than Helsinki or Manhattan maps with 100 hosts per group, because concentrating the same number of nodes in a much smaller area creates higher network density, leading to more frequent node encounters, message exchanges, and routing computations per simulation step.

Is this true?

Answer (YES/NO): NO